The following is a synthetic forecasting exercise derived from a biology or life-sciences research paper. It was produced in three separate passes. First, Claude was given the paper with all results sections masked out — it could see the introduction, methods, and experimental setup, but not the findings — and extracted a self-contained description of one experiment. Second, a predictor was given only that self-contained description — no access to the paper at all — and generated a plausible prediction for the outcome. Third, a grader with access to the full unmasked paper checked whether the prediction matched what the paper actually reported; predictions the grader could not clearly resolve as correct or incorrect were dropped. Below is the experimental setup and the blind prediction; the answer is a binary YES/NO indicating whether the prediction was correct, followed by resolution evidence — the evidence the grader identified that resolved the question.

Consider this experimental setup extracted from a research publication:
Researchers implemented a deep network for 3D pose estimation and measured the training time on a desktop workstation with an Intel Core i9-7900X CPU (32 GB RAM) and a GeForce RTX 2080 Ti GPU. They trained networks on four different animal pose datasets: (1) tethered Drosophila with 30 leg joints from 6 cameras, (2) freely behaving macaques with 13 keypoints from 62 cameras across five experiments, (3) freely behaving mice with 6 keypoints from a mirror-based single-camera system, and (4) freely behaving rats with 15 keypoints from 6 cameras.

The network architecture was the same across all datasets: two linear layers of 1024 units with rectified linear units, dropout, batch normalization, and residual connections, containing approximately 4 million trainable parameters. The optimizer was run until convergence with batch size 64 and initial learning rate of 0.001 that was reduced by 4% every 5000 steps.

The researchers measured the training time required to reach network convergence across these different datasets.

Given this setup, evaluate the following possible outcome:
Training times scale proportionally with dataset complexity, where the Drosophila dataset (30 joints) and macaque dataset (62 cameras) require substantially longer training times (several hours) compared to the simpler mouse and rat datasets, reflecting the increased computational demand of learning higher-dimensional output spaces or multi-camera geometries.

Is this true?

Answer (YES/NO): NO